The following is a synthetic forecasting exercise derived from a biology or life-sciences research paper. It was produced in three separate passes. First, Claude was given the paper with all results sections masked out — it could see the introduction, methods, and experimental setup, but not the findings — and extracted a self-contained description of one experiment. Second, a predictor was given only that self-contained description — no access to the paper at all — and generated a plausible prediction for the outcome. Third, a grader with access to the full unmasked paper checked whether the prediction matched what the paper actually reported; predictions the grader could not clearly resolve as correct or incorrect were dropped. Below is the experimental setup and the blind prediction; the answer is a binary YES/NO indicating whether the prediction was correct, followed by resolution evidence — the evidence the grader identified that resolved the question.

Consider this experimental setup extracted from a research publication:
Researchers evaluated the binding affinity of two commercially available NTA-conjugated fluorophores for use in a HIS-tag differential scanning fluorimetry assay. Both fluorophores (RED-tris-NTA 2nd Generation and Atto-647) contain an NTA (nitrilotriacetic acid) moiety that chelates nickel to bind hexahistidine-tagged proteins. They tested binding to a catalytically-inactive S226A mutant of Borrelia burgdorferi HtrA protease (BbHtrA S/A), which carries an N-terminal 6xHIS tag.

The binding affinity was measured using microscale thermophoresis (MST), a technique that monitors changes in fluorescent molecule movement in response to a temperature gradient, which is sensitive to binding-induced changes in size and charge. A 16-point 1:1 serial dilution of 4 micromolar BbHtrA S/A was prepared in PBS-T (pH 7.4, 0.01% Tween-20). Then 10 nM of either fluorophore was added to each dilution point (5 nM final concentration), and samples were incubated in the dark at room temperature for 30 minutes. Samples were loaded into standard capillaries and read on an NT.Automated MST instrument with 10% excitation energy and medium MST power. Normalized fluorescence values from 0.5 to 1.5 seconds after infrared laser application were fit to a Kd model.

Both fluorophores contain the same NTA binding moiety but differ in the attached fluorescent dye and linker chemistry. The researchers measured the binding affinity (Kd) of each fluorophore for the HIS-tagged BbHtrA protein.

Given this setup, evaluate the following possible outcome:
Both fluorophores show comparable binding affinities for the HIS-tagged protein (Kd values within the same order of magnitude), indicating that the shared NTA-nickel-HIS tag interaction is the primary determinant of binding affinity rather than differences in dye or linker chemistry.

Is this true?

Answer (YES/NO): YES